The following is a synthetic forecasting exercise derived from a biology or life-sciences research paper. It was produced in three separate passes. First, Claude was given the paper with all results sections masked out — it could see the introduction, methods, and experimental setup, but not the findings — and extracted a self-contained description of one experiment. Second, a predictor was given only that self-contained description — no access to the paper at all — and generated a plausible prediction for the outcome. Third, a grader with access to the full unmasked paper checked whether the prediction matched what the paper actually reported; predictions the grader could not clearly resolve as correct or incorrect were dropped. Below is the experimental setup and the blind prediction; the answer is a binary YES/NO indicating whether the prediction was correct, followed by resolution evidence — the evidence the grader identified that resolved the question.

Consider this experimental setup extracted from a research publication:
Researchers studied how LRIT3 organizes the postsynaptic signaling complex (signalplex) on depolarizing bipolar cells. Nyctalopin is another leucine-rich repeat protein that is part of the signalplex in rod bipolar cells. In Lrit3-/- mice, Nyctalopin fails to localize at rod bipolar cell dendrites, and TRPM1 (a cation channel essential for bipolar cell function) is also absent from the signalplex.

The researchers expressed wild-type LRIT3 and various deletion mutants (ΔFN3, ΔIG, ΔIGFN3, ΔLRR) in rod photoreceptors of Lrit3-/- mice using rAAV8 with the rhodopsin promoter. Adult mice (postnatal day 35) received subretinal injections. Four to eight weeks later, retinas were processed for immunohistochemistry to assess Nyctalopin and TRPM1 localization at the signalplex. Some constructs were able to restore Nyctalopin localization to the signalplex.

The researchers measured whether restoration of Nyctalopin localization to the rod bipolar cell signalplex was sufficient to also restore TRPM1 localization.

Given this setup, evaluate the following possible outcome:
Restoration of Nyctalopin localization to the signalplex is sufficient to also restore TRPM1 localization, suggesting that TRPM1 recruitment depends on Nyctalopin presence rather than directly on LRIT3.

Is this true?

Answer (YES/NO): NO